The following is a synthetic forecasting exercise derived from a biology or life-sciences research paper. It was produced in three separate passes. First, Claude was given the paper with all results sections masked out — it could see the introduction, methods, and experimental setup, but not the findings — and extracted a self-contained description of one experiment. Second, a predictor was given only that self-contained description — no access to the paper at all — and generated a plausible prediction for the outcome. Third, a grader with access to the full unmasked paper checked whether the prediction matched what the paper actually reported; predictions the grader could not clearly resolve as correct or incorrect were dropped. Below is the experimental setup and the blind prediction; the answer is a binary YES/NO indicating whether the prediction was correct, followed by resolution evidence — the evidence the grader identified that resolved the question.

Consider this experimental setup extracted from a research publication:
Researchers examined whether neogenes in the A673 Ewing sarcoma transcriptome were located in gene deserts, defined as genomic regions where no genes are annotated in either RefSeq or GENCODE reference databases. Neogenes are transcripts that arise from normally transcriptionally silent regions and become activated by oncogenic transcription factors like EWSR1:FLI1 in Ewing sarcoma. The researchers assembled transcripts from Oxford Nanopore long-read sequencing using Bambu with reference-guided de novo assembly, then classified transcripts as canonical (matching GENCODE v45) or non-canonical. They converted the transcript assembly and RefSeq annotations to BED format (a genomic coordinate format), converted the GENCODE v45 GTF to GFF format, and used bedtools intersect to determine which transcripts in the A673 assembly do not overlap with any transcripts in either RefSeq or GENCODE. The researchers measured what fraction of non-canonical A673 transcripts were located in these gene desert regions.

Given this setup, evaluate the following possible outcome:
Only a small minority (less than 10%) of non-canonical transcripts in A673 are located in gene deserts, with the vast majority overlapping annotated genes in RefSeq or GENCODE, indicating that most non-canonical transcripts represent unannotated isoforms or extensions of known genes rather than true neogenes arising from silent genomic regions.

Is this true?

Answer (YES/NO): YES